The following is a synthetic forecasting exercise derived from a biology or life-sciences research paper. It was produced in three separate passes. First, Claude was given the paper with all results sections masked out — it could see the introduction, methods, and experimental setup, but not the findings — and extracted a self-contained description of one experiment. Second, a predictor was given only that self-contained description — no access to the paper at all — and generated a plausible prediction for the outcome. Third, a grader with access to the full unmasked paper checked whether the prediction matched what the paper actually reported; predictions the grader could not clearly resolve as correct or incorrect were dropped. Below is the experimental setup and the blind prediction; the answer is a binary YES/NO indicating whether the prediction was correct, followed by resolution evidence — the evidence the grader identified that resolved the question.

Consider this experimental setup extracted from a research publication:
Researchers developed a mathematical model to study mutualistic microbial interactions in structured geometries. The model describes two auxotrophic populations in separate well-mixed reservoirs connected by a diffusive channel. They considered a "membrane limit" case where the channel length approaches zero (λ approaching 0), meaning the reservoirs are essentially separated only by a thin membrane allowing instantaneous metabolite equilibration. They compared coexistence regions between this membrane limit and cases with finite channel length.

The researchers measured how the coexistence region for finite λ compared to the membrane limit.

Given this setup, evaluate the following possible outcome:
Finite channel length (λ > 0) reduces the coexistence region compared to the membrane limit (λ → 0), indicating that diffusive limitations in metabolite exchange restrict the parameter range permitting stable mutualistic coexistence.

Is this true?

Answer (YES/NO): YES